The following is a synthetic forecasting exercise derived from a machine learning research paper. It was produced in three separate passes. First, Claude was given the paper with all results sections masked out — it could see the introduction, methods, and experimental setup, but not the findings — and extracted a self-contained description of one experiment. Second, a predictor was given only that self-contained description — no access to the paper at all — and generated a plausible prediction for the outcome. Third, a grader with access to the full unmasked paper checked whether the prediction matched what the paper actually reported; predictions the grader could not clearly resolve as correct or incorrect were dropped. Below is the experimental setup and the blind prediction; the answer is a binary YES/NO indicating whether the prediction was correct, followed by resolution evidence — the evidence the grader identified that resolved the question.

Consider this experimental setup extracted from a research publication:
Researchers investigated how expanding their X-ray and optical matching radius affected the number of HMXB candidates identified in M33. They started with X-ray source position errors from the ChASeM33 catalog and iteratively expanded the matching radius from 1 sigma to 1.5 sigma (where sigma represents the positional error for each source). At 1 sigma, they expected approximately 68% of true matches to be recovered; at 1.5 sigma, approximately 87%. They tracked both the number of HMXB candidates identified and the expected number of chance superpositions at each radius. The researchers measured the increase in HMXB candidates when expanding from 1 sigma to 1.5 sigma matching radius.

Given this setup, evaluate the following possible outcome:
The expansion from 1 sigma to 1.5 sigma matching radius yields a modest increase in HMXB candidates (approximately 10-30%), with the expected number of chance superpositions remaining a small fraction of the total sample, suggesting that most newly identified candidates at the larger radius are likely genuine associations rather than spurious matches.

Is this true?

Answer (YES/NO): NO